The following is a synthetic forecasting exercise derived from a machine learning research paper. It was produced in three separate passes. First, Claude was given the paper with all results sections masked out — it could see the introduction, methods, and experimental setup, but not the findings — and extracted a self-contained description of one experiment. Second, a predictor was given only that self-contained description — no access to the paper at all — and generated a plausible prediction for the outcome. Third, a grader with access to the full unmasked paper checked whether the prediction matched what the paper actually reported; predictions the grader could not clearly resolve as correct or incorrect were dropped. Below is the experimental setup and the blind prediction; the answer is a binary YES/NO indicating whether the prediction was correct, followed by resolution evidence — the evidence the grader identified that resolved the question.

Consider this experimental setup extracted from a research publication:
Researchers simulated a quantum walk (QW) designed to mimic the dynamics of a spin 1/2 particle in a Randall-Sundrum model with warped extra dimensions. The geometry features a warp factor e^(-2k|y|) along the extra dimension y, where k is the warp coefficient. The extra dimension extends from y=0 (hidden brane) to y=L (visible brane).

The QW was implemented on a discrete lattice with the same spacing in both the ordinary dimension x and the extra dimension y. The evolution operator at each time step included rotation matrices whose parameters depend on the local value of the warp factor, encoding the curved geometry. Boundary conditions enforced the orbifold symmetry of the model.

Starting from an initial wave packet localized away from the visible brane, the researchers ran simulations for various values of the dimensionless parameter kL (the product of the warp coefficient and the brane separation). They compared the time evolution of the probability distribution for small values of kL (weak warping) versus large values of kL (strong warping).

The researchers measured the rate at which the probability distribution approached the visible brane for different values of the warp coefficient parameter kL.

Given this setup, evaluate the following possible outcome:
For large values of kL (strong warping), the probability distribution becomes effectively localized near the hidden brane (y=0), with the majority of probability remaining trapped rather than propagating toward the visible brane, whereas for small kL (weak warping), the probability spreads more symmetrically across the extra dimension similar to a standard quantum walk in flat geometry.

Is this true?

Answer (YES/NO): NO